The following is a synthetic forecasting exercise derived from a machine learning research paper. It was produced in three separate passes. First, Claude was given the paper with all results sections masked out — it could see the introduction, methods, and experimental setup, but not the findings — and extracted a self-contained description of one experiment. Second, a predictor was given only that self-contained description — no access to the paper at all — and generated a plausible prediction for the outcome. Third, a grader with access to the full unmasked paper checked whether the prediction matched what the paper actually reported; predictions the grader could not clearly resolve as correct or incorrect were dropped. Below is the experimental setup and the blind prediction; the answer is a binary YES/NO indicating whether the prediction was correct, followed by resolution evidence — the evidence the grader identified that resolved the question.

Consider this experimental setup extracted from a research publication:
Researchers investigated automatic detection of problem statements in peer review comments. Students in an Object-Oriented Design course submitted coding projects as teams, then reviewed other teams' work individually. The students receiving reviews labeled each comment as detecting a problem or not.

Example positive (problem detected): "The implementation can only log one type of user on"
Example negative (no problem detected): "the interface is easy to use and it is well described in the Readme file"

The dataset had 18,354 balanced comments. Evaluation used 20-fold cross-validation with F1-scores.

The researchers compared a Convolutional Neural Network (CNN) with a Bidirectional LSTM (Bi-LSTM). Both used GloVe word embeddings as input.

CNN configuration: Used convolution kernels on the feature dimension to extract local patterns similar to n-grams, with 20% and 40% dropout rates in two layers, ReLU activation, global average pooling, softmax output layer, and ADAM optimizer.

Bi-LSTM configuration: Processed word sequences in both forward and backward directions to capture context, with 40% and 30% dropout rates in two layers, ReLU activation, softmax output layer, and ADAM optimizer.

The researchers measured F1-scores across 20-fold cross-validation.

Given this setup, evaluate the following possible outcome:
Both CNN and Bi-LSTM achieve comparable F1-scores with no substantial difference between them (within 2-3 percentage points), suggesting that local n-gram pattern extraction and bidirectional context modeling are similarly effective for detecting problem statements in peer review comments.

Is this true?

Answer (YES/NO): YES